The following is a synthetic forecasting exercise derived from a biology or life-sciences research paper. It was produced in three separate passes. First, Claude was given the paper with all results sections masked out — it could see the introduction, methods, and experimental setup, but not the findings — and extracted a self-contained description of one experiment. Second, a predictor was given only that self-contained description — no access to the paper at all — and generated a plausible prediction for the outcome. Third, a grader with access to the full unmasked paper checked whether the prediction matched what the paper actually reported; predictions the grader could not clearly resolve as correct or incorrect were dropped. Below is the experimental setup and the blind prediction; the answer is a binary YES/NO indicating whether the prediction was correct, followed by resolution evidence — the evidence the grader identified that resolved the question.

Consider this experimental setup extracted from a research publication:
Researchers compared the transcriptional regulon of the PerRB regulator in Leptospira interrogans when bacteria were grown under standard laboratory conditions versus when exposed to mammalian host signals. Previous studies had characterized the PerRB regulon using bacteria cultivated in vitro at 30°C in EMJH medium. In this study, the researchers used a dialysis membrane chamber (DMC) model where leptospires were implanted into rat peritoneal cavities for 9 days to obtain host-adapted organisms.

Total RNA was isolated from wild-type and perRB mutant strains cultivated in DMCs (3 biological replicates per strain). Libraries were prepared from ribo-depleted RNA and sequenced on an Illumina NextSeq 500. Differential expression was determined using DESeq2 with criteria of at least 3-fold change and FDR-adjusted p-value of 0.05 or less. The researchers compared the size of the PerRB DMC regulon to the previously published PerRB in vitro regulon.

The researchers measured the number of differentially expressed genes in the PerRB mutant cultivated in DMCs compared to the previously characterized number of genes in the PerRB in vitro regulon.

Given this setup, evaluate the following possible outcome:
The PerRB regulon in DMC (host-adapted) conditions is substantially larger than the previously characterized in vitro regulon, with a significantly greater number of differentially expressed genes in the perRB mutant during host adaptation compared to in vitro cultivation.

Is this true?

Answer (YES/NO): YES